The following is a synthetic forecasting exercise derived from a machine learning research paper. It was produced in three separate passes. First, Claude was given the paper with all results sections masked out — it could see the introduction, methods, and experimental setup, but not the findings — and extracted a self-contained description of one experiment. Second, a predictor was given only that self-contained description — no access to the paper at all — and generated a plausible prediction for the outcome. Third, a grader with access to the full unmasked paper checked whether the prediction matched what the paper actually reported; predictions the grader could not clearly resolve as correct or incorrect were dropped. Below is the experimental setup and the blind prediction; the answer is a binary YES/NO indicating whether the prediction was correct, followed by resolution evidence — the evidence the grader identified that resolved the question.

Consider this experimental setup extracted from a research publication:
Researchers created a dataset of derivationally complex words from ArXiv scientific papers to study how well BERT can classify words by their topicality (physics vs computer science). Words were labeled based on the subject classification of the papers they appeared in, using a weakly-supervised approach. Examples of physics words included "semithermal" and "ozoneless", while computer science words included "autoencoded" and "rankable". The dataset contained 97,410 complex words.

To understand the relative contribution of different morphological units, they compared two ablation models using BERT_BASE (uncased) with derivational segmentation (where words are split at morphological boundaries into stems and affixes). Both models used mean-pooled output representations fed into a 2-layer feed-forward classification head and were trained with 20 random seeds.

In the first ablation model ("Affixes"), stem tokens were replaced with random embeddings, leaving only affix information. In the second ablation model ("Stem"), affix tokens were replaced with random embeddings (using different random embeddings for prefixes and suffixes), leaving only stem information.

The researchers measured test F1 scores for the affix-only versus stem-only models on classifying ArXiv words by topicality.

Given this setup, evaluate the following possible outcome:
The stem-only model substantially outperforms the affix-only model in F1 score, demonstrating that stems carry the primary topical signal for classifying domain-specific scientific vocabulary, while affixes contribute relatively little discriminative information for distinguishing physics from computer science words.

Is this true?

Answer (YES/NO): YES